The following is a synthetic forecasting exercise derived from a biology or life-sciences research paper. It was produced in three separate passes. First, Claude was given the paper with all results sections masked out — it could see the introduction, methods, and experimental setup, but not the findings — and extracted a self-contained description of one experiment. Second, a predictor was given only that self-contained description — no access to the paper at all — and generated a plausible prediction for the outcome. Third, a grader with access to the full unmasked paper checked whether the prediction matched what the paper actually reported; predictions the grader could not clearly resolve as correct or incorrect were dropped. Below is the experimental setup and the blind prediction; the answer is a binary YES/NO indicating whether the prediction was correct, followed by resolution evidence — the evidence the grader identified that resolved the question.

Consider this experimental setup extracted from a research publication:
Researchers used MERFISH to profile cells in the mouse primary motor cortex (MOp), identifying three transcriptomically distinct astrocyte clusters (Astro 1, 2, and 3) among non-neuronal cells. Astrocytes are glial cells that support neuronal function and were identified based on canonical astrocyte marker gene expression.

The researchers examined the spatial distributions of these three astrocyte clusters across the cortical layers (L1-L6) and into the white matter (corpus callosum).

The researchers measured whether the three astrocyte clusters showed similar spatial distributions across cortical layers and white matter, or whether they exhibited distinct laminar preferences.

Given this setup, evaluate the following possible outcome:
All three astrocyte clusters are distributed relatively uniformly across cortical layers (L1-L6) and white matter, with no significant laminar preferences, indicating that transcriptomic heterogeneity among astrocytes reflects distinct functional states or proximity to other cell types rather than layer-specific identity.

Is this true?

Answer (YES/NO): NO